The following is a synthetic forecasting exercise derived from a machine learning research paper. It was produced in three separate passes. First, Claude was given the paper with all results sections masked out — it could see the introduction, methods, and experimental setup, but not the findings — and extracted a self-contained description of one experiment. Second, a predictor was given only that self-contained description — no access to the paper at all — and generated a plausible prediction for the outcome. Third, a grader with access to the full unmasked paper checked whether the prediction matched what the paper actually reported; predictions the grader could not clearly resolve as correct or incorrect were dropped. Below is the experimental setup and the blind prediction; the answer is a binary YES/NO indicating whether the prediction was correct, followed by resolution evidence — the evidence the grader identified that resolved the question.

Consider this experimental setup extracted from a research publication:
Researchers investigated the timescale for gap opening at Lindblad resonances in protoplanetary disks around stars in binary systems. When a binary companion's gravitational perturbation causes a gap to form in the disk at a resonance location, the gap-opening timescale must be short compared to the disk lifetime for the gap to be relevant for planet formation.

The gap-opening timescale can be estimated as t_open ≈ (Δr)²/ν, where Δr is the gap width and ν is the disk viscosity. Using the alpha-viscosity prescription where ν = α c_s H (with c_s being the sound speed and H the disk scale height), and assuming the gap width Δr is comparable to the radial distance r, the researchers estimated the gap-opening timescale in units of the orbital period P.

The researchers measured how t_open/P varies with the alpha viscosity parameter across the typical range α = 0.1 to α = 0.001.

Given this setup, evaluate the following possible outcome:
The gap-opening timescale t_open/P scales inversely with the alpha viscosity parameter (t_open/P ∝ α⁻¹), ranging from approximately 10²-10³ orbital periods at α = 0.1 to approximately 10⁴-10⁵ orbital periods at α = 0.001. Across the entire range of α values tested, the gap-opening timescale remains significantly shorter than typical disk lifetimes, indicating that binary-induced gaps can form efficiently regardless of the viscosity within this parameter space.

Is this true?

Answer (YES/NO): NO